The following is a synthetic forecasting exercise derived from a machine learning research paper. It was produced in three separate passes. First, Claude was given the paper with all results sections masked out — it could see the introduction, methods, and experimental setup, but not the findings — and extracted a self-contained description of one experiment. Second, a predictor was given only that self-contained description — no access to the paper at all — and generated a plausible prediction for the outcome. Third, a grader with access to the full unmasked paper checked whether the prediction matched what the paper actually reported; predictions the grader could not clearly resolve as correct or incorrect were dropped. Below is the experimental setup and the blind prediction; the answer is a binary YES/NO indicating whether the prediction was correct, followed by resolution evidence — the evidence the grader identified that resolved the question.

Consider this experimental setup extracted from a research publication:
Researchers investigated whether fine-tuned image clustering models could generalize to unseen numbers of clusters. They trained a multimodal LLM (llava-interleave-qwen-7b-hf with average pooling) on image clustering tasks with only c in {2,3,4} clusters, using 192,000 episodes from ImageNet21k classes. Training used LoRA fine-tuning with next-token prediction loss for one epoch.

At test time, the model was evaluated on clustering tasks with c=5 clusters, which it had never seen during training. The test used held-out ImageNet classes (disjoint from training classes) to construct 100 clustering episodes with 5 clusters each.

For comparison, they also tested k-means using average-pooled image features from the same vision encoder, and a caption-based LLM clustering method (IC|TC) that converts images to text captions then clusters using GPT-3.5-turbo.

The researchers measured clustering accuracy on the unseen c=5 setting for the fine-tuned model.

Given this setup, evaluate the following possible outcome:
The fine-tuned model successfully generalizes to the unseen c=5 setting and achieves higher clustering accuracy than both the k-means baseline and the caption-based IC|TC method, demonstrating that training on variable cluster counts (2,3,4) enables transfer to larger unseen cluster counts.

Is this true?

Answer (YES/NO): YES